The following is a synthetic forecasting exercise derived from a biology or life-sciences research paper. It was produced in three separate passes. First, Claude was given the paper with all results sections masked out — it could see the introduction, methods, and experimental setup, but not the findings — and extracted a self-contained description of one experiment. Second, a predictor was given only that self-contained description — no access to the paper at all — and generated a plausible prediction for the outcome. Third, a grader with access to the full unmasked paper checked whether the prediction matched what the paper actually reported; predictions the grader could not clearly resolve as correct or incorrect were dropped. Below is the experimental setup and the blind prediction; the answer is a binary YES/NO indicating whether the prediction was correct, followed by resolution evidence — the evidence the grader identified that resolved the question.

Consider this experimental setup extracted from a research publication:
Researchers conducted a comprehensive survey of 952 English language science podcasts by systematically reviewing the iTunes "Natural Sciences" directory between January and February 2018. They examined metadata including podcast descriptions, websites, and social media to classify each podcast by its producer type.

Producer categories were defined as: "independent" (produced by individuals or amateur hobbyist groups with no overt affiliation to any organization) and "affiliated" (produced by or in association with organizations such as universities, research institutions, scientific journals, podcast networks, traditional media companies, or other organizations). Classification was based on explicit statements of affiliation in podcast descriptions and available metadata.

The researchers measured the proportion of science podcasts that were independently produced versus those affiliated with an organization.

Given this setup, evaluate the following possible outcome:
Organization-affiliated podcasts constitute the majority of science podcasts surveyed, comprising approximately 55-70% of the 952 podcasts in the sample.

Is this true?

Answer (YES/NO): YES